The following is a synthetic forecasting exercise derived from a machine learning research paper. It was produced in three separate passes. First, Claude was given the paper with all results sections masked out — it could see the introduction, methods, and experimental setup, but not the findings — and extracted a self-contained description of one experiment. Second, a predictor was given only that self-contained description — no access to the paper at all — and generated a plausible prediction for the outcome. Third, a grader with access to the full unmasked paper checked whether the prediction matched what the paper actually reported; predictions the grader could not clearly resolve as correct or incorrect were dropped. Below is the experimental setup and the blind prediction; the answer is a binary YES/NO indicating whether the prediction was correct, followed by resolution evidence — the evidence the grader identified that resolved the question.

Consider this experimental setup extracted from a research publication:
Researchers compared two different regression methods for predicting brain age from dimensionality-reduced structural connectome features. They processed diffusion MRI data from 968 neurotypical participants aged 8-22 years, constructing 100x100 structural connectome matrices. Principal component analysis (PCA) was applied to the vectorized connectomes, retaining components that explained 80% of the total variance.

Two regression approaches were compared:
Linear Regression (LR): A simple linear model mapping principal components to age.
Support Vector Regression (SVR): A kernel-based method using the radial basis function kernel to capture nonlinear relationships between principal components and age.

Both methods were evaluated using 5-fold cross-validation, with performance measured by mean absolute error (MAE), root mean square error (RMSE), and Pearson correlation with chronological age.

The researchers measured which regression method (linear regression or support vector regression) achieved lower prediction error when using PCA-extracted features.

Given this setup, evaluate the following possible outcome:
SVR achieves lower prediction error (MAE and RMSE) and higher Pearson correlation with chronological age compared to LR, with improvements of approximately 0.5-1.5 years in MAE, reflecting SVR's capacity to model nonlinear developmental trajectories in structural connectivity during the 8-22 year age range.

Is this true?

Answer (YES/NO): NO